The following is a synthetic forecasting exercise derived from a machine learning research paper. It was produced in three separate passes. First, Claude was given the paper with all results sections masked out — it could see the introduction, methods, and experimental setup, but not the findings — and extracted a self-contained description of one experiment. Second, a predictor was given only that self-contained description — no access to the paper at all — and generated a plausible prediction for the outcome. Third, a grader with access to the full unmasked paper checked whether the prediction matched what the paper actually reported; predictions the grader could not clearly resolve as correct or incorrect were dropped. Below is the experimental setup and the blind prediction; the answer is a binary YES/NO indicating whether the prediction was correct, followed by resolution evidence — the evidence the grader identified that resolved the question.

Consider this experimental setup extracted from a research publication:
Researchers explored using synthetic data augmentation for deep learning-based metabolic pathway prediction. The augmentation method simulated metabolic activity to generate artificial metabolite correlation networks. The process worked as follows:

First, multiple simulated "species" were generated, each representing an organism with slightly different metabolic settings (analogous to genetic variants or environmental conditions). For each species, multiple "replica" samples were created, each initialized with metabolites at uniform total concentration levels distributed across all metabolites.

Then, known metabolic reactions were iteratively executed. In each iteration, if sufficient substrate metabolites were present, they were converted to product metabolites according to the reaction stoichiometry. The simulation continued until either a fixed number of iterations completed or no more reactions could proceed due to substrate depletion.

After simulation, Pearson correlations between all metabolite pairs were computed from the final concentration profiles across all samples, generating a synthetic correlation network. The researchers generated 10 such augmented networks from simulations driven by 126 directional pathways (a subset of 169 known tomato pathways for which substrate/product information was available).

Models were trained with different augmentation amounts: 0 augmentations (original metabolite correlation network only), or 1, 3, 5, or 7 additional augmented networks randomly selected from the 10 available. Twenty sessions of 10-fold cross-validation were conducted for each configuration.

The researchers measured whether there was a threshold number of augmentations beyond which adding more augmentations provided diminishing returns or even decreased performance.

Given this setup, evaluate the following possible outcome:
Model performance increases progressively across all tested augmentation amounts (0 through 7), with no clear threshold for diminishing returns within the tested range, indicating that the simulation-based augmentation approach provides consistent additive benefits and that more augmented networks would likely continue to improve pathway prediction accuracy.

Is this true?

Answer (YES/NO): NO